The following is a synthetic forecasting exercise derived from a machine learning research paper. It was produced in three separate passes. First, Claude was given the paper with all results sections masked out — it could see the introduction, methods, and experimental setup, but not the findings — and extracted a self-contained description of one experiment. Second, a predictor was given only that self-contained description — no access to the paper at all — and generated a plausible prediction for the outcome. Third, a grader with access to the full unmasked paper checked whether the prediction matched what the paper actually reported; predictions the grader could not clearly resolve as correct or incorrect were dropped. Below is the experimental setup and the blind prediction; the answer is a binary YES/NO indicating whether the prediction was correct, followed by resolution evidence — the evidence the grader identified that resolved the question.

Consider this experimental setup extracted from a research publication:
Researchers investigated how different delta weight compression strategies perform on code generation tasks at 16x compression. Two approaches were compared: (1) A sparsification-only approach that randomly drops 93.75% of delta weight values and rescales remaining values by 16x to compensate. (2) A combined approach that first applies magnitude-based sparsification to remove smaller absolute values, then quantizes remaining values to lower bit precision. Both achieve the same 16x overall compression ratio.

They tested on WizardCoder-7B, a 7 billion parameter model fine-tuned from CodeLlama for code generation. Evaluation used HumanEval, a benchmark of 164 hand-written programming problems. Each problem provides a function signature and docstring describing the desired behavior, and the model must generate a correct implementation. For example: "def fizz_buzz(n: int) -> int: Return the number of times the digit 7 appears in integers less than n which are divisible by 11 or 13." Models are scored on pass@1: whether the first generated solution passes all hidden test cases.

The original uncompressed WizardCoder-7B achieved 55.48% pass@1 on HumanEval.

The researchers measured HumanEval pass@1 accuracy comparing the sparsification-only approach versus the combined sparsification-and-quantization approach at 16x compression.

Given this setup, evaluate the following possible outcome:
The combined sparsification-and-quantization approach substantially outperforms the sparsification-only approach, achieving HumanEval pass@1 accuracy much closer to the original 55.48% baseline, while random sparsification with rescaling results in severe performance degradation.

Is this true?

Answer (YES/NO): NO